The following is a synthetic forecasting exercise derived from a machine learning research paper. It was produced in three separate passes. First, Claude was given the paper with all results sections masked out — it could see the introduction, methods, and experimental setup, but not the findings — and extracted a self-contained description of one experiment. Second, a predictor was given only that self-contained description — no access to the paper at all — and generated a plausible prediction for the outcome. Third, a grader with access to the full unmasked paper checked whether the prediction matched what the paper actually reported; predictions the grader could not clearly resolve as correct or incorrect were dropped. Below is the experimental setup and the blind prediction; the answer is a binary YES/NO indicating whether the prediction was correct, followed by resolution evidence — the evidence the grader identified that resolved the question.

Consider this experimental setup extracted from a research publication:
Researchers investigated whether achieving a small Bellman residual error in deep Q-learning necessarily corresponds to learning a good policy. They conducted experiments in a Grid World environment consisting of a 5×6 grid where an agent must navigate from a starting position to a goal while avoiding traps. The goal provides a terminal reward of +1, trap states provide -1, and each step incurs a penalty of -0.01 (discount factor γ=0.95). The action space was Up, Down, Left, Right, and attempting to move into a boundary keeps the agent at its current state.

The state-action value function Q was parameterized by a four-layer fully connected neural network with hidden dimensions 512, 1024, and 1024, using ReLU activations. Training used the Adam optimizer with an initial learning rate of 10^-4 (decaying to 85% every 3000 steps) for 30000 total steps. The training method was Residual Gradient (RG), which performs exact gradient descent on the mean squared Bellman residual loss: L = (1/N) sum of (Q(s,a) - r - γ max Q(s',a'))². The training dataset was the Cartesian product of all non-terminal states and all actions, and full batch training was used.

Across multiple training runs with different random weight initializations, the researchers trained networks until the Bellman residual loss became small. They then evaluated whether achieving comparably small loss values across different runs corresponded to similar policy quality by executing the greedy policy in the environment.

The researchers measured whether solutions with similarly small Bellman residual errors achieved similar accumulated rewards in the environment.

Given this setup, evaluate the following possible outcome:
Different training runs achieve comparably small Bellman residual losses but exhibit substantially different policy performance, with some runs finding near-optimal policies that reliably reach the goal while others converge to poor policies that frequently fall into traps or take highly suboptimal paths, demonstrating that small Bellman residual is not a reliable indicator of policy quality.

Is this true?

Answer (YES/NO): YES